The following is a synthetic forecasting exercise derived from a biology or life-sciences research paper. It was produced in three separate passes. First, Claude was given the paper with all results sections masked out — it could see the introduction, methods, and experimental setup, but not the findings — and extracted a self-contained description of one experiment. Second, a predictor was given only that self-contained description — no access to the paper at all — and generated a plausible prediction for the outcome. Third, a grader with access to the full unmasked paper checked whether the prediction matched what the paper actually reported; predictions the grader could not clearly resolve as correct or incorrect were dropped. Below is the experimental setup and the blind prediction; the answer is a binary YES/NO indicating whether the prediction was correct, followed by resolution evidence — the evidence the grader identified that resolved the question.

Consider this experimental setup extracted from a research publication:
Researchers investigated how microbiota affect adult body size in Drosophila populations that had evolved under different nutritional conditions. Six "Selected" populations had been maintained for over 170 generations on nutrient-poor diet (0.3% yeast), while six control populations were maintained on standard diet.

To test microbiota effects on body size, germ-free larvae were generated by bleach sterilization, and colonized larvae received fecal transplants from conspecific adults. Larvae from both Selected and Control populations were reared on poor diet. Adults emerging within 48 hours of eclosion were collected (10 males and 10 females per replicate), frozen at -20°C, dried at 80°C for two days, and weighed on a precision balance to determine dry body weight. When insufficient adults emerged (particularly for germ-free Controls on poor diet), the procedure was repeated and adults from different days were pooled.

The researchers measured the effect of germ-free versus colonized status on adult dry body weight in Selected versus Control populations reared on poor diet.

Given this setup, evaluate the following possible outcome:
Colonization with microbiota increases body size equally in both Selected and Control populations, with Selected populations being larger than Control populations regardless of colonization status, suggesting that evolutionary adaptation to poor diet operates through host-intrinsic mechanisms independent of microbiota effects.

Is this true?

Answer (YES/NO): NO